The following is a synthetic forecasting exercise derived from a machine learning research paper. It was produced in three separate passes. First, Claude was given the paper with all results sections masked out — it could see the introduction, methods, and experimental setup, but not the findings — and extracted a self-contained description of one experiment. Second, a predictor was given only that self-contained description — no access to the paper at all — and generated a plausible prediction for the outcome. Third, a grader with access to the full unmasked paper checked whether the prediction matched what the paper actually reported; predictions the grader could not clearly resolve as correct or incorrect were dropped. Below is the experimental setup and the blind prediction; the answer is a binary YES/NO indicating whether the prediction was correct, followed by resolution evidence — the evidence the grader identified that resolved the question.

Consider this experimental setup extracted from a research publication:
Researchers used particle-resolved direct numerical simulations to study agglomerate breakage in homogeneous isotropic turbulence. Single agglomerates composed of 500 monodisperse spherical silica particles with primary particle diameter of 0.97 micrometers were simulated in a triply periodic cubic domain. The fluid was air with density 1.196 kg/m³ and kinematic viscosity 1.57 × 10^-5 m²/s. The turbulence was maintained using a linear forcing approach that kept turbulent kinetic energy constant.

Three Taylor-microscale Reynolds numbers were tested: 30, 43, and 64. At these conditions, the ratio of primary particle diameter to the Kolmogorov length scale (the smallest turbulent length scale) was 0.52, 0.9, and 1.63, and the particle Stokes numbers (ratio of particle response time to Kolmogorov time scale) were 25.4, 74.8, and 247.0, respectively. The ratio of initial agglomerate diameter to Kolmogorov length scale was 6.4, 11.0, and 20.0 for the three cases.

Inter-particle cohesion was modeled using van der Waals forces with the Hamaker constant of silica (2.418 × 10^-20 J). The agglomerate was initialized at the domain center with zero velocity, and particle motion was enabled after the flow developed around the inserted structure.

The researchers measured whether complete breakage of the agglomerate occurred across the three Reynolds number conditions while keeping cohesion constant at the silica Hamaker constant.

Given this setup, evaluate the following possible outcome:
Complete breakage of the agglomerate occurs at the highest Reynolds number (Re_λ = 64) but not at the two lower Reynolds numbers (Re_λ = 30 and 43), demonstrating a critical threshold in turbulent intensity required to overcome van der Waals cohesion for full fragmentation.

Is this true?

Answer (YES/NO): NO